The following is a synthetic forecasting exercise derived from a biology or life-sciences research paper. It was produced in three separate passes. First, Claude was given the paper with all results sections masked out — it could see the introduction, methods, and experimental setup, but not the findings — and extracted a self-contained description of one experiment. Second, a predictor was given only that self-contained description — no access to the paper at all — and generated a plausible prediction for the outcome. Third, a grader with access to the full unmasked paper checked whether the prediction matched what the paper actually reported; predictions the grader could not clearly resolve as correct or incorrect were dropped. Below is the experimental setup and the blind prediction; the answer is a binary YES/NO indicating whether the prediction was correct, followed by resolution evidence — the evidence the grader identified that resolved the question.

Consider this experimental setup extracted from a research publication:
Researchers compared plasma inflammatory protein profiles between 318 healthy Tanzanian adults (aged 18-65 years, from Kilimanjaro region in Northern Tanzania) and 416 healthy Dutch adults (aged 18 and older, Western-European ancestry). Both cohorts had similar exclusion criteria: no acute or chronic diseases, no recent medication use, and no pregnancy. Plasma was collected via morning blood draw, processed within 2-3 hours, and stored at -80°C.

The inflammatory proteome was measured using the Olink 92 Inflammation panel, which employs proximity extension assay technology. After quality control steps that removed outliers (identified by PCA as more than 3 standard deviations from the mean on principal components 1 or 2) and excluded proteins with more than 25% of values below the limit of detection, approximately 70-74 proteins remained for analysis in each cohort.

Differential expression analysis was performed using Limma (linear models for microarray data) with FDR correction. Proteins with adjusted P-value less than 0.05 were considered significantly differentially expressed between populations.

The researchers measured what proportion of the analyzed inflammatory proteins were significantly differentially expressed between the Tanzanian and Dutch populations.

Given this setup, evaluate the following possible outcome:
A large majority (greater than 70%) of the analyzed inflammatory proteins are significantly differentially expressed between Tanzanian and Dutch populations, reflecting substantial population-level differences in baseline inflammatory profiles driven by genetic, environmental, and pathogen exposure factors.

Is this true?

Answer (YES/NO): YES